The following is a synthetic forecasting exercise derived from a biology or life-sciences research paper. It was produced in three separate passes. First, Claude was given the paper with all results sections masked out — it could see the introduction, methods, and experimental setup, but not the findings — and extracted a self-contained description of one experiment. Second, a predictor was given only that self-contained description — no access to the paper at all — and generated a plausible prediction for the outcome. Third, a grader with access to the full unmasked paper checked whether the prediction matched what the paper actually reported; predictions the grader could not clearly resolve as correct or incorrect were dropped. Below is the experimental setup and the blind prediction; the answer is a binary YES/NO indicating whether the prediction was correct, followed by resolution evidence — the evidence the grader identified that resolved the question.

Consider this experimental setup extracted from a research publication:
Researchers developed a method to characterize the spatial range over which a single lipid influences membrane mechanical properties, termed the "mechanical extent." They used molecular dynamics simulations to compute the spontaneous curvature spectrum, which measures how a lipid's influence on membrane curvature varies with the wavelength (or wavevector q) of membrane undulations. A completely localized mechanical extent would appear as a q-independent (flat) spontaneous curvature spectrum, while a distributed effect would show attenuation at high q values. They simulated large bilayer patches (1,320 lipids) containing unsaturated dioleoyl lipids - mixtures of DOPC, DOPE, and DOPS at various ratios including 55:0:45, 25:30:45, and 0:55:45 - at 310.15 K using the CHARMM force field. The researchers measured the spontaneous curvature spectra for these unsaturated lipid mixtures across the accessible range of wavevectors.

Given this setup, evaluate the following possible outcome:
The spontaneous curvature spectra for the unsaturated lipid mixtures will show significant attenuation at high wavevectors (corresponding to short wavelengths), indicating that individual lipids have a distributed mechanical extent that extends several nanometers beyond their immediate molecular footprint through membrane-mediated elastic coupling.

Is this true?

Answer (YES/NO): NO